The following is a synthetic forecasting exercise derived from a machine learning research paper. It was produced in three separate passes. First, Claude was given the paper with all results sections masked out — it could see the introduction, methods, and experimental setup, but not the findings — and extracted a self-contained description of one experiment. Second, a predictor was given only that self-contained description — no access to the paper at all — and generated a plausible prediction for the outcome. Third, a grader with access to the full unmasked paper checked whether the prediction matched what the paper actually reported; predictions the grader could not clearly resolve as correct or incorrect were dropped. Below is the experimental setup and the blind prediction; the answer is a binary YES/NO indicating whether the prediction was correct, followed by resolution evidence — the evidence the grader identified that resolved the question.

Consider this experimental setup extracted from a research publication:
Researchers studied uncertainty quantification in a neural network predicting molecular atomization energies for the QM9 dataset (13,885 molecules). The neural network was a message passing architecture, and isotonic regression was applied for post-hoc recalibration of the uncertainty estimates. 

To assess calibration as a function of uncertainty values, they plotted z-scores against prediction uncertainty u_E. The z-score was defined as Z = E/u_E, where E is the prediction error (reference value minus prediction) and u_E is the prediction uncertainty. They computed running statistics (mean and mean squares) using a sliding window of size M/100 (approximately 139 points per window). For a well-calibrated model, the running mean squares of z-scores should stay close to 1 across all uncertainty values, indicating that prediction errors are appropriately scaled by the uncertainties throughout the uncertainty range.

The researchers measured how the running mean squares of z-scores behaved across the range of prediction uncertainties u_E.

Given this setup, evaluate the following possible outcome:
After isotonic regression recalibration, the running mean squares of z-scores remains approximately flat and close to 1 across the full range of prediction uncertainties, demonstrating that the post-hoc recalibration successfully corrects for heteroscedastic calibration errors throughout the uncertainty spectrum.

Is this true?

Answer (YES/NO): NO